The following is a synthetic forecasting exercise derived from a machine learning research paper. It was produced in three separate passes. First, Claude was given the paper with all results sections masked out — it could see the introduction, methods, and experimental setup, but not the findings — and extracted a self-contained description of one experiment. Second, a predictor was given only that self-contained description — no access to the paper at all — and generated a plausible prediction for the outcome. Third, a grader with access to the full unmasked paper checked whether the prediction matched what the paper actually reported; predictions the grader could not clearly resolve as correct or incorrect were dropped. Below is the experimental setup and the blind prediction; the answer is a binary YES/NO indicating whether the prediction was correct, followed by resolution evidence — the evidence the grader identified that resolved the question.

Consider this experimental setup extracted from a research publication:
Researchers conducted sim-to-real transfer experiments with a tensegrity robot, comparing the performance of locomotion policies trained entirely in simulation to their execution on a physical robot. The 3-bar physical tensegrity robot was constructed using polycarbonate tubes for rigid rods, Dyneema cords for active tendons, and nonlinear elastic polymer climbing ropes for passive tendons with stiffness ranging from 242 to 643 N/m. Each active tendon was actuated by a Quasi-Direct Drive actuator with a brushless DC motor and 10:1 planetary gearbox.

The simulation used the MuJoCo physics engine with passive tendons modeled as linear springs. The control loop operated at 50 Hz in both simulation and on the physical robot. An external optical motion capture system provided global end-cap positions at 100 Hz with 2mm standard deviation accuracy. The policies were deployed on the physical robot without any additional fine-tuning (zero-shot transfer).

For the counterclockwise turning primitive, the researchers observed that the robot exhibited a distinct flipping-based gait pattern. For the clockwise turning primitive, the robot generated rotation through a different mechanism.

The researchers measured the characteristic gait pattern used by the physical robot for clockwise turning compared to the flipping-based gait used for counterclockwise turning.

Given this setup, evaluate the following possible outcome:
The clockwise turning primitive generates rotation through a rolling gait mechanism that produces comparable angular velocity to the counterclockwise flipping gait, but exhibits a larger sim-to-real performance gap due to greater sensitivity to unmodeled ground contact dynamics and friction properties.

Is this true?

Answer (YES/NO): NO